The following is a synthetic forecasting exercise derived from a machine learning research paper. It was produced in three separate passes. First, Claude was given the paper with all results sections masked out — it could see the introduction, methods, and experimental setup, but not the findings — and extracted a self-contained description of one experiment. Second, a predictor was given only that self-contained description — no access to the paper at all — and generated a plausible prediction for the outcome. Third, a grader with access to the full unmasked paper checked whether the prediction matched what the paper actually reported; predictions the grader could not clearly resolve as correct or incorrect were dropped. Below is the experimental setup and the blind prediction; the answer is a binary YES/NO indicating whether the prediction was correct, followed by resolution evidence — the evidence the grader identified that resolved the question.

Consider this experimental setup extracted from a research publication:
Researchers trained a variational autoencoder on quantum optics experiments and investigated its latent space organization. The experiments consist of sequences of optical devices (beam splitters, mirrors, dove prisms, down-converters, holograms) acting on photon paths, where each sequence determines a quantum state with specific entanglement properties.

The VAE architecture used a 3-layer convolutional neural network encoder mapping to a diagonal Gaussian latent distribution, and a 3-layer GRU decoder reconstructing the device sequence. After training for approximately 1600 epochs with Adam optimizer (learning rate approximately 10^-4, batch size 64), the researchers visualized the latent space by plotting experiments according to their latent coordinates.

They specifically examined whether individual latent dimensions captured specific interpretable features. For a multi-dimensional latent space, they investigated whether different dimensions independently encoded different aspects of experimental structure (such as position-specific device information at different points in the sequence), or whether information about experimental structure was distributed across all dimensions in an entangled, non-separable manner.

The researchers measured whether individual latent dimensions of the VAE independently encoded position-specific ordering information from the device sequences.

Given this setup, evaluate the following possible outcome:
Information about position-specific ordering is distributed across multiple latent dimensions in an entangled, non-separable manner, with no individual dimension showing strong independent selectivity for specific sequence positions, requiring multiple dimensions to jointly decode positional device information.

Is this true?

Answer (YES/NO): NO